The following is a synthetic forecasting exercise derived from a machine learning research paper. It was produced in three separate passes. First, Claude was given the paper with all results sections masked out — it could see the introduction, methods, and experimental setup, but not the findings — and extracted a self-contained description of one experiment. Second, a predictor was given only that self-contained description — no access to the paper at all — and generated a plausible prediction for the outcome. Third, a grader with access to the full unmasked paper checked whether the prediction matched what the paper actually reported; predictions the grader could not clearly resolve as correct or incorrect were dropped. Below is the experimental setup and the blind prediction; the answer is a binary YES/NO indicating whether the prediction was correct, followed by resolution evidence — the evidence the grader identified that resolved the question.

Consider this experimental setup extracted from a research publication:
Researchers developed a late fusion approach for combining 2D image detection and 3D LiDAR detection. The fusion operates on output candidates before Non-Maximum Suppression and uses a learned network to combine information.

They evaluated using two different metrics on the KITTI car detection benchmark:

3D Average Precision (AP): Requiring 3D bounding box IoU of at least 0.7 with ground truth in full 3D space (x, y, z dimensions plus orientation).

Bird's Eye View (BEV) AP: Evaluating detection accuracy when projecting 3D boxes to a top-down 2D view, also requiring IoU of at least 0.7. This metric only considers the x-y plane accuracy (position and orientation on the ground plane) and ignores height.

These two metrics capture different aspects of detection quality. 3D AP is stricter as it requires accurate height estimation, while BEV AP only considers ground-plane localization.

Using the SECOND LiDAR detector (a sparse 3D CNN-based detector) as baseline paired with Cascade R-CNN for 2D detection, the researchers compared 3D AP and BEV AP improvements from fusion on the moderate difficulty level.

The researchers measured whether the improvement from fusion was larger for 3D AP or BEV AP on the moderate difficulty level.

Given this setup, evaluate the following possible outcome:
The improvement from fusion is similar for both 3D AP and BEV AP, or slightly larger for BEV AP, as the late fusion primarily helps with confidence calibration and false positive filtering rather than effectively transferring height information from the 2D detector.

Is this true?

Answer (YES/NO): NO